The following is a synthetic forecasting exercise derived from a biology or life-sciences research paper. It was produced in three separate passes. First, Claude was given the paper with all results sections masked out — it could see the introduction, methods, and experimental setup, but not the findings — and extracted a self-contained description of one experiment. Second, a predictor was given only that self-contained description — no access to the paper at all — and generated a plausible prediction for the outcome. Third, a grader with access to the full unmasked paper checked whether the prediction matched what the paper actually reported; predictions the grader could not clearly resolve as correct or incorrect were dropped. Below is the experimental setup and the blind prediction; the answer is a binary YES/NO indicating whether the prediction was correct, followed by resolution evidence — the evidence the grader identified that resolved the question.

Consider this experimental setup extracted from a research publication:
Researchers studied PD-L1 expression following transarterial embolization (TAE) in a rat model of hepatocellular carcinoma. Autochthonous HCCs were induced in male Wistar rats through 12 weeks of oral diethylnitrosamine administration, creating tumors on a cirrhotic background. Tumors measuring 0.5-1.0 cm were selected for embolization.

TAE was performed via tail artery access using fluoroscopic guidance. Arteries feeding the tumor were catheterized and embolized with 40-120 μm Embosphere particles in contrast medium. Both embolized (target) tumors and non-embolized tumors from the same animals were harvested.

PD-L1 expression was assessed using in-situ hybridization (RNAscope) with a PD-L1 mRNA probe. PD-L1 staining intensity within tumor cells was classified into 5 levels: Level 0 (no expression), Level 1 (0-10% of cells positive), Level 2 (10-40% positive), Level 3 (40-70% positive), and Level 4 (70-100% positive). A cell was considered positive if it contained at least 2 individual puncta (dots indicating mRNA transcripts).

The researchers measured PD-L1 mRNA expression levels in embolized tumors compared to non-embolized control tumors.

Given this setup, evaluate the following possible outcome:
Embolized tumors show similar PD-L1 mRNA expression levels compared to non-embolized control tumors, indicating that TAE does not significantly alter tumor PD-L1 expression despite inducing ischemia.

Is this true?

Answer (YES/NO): NO